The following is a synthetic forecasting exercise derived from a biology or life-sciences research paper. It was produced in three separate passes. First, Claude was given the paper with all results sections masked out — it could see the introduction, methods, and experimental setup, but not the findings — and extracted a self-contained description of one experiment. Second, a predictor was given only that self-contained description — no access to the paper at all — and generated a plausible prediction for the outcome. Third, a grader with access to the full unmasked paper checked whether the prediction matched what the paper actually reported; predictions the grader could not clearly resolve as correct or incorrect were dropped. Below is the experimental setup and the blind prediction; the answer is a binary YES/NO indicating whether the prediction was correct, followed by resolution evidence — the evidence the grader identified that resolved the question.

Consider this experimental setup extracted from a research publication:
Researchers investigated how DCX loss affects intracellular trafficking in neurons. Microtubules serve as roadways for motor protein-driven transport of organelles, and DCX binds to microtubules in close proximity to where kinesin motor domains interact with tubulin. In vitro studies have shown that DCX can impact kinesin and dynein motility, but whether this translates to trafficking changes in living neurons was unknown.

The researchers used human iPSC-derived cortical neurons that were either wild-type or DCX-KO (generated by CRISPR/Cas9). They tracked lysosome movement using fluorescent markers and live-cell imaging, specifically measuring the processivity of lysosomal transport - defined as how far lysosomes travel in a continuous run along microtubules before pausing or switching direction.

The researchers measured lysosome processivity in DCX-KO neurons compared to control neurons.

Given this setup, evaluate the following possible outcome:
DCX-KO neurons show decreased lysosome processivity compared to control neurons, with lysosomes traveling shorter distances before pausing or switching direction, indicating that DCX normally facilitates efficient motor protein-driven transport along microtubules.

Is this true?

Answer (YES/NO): YES